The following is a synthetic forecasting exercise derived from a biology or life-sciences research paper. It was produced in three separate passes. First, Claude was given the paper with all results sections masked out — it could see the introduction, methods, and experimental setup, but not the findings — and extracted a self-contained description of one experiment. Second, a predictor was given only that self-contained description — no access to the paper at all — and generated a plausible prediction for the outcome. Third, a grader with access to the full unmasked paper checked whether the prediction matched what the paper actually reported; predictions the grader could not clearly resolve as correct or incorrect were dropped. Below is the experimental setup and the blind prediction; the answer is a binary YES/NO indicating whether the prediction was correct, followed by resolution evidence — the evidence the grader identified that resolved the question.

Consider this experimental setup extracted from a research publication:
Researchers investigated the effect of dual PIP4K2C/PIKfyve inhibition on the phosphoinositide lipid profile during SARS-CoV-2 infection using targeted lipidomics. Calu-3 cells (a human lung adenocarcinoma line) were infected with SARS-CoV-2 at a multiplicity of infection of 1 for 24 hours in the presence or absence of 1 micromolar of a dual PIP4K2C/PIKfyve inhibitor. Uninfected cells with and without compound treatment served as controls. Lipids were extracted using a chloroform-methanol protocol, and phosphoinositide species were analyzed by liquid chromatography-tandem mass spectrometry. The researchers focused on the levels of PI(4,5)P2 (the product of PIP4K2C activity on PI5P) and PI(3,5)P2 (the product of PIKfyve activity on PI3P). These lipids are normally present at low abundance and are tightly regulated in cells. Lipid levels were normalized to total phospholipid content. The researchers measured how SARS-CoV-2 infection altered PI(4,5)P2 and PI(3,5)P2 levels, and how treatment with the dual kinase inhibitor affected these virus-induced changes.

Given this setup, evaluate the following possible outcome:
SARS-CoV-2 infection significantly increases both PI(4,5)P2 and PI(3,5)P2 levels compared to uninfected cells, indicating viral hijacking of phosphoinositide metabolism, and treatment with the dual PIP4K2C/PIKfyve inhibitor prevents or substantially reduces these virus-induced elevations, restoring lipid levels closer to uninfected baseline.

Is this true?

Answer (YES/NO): NO